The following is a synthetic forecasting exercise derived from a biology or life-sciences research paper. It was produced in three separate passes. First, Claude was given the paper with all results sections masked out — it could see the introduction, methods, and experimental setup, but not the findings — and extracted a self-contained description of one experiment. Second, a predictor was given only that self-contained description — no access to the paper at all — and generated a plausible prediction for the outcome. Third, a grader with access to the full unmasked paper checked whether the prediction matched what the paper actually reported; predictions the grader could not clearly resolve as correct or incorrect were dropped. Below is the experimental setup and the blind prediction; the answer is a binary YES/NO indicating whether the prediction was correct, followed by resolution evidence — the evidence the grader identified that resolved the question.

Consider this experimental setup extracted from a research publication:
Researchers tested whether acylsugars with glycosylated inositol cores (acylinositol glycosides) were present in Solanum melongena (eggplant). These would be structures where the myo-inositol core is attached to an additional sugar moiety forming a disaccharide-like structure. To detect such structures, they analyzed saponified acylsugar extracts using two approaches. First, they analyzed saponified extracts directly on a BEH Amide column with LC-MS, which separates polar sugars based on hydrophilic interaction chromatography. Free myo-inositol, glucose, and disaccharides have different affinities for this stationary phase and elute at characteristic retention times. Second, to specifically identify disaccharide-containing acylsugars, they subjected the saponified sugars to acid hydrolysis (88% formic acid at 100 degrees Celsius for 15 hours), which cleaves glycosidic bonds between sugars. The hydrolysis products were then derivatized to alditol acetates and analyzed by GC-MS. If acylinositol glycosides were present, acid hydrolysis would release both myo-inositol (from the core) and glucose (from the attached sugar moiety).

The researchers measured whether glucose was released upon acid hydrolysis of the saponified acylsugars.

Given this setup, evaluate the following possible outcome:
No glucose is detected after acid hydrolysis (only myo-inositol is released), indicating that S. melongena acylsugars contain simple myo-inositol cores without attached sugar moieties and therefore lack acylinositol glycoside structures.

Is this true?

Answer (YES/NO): NO